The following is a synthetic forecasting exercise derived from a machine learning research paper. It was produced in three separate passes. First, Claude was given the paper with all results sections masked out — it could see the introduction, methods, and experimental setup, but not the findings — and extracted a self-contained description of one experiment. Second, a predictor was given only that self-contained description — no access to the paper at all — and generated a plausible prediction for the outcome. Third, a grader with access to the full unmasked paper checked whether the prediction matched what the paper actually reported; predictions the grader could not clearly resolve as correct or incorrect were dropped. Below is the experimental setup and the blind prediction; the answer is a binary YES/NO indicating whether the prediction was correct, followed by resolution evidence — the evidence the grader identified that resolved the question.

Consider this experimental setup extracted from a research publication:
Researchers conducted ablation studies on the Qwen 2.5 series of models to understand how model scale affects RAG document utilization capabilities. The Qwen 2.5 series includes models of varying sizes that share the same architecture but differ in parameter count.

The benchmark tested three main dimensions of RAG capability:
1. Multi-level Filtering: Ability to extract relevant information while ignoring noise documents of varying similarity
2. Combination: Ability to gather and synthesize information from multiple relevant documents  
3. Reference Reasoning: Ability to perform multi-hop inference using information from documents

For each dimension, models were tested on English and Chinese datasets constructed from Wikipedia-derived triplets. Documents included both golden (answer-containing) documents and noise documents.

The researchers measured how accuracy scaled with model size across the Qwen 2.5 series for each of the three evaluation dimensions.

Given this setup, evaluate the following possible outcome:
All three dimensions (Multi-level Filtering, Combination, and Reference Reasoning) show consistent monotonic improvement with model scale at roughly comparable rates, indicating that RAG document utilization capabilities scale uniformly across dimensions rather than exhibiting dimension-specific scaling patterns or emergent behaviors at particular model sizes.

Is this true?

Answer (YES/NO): NO